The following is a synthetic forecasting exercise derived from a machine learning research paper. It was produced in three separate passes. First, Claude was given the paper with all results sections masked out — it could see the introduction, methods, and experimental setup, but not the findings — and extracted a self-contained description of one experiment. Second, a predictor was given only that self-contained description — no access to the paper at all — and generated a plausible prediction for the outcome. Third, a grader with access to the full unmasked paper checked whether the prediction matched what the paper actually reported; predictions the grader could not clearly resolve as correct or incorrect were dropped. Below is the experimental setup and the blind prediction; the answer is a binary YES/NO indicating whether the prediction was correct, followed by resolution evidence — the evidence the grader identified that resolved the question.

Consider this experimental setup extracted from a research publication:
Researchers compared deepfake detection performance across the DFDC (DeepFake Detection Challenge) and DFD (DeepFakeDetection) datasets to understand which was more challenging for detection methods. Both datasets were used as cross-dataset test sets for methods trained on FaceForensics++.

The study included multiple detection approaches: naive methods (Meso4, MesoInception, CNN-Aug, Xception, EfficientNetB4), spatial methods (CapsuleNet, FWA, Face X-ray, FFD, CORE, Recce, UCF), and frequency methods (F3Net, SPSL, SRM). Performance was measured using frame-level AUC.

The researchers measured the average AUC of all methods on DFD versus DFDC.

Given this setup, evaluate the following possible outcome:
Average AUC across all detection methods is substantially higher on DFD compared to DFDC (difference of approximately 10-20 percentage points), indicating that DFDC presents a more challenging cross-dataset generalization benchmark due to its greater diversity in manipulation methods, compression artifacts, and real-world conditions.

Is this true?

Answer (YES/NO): NO